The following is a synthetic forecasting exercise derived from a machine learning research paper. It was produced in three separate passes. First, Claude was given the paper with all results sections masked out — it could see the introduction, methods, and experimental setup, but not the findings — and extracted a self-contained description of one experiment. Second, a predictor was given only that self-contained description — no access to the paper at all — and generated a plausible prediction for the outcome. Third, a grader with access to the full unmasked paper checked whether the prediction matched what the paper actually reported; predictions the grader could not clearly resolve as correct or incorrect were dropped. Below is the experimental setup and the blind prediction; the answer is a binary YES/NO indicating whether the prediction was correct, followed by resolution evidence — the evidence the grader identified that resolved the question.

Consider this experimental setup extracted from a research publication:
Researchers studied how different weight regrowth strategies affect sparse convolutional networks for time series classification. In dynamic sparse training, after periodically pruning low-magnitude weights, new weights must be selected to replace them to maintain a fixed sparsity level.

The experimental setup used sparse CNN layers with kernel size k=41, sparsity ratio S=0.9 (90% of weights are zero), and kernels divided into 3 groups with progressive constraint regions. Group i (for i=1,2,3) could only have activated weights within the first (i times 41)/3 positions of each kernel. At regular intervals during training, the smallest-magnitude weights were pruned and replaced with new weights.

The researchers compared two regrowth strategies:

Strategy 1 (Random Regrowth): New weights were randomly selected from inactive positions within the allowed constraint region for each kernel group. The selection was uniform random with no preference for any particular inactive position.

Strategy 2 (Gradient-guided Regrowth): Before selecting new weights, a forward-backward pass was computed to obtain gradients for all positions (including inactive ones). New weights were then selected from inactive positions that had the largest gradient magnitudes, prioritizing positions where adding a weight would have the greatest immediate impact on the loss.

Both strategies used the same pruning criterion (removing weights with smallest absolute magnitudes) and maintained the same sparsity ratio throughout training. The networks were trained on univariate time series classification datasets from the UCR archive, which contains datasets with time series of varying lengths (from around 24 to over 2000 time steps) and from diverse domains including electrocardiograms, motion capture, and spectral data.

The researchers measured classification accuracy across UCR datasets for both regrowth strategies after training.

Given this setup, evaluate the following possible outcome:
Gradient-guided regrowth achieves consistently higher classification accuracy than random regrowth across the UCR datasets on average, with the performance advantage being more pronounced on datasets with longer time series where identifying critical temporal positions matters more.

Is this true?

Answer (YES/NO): NO